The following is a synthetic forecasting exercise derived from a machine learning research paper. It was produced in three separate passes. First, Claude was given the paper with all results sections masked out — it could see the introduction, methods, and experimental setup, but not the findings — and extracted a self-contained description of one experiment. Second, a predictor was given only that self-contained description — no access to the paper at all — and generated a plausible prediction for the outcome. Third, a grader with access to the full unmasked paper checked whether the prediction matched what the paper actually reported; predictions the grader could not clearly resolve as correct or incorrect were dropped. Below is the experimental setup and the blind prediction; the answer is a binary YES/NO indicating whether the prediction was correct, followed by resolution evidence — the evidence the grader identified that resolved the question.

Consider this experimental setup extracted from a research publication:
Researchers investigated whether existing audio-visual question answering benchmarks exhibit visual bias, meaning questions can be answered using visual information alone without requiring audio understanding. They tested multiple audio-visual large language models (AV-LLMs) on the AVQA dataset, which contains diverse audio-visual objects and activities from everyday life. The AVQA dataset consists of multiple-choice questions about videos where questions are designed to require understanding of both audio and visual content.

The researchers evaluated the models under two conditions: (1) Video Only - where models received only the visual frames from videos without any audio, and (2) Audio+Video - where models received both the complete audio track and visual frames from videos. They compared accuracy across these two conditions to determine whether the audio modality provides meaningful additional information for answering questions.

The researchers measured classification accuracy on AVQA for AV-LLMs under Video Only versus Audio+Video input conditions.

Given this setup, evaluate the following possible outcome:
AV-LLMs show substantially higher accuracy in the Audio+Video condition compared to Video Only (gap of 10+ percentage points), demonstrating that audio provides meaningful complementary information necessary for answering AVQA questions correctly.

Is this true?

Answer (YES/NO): NO